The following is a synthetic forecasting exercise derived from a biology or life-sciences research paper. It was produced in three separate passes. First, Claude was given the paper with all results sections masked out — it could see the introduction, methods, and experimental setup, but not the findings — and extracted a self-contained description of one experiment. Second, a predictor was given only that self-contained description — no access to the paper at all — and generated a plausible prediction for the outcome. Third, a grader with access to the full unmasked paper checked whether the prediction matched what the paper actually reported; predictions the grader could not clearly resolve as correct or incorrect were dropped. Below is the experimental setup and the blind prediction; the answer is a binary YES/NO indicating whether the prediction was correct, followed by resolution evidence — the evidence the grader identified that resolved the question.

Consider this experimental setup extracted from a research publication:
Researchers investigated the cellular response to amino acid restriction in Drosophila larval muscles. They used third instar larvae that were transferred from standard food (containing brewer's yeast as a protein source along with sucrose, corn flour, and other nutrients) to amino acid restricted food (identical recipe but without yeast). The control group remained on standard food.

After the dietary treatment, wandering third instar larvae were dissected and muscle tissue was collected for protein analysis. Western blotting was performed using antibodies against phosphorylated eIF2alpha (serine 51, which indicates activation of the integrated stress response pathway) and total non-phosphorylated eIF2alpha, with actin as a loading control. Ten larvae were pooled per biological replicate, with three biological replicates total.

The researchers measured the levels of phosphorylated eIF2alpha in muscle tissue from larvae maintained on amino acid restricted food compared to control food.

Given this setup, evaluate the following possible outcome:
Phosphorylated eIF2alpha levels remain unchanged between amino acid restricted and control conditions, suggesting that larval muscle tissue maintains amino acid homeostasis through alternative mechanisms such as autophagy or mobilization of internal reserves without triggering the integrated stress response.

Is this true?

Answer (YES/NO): NO